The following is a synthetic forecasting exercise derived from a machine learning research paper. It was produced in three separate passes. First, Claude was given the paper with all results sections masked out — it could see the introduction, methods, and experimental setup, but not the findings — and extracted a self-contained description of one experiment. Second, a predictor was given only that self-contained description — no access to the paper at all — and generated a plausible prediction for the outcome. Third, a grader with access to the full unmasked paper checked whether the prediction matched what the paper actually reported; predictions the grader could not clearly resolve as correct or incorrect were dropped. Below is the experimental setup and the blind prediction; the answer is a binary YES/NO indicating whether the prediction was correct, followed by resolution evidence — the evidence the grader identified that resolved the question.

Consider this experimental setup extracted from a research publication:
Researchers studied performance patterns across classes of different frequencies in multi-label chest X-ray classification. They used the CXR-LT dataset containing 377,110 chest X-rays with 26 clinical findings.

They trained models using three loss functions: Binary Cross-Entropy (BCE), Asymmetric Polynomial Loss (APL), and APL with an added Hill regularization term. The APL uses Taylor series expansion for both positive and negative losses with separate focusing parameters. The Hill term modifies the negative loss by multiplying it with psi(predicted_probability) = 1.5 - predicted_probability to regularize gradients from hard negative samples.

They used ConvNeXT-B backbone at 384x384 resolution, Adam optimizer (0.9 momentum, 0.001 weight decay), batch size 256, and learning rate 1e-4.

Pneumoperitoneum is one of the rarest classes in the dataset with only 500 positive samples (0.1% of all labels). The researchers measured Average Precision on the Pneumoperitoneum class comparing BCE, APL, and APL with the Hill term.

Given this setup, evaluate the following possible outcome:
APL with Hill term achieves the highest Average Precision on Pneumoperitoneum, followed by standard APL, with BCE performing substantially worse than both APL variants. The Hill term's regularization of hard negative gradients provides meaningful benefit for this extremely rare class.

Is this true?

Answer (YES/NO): NO